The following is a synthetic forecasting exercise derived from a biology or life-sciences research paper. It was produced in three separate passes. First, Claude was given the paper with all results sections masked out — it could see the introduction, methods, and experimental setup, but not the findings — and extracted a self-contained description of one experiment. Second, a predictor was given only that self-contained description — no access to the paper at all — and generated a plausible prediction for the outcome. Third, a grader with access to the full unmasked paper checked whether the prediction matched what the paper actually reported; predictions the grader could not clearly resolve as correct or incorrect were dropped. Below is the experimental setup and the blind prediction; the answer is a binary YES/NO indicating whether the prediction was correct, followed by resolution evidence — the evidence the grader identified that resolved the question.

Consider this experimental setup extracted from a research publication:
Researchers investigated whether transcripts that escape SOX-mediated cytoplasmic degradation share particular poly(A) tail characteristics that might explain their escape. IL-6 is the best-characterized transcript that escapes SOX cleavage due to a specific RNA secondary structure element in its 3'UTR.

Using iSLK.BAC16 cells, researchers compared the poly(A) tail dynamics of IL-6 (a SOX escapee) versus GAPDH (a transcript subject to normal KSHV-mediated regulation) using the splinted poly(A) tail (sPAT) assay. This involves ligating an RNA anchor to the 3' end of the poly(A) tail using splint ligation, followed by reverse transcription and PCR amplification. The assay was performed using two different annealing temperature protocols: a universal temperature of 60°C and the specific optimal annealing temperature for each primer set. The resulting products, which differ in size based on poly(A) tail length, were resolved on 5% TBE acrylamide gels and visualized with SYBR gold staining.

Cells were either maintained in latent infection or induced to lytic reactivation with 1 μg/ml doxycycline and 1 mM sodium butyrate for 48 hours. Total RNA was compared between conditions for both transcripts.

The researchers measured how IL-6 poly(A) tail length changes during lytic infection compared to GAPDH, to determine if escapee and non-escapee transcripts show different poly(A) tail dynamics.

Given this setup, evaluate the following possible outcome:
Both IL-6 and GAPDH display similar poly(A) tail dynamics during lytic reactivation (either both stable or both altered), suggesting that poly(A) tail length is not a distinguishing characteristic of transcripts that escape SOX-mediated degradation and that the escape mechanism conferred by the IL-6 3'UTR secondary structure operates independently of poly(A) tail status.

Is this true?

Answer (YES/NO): NO